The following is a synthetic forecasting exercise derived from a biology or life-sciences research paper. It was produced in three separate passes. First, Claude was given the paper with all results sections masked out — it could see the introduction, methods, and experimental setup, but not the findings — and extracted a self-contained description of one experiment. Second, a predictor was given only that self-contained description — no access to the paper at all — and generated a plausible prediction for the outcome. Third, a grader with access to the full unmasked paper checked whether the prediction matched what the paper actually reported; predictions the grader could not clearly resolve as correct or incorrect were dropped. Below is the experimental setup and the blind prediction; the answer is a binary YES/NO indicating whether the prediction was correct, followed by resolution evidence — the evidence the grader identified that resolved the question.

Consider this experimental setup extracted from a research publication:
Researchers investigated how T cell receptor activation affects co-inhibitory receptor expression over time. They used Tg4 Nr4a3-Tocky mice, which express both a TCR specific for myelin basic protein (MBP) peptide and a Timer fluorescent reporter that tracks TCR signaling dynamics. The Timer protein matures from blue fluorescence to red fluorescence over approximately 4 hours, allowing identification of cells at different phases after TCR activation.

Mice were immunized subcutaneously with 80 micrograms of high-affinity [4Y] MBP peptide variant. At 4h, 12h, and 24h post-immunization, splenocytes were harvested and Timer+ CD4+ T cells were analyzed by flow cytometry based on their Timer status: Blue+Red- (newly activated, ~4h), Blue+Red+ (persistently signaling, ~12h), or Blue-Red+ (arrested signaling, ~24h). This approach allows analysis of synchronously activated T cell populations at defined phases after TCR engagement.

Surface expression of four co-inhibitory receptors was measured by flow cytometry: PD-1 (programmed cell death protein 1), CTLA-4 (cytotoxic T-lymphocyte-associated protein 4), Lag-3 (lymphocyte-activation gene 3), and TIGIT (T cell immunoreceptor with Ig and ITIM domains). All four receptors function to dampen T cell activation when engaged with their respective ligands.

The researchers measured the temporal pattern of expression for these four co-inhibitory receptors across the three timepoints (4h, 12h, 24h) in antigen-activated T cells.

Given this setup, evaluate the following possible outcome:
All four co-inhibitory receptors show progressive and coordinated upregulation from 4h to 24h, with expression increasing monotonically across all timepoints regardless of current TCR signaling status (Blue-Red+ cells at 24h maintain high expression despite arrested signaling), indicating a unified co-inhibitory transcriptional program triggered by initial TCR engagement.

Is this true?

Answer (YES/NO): NO